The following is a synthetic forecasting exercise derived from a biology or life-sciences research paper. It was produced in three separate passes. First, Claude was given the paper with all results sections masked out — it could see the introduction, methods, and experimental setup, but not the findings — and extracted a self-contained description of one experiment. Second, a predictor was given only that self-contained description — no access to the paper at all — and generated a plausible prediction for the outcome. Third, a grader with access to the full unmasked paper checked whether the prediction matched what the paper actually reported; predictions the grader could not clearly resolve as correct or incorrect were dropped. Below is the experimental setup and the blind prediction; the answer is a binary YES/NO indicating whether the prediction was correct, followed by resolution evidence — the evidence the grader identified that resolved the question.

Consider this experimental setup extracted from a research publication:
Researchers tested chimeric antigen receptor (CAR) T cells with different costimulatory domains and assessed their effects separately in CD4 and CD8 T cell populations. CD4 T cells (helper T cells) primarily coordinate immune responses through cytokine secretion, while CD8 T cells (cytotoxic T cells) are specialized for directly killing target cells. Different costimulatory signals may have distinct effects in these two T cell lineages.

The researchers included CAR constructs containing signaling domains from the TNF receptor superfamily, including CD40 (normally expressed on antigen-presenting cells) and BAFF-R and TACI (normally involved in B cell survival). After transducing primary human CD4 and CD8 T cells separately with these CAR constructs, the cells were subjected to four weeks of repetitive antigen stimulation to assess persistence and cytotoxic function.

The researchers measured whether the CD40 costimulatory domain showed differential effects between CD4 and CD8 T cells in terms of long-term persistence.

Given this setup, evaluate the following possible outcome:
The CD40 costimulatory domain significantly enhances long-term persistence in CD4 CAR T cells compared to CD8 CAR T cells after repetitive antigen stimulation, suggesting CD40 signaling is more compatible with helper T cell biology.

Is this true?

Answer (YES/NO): YES